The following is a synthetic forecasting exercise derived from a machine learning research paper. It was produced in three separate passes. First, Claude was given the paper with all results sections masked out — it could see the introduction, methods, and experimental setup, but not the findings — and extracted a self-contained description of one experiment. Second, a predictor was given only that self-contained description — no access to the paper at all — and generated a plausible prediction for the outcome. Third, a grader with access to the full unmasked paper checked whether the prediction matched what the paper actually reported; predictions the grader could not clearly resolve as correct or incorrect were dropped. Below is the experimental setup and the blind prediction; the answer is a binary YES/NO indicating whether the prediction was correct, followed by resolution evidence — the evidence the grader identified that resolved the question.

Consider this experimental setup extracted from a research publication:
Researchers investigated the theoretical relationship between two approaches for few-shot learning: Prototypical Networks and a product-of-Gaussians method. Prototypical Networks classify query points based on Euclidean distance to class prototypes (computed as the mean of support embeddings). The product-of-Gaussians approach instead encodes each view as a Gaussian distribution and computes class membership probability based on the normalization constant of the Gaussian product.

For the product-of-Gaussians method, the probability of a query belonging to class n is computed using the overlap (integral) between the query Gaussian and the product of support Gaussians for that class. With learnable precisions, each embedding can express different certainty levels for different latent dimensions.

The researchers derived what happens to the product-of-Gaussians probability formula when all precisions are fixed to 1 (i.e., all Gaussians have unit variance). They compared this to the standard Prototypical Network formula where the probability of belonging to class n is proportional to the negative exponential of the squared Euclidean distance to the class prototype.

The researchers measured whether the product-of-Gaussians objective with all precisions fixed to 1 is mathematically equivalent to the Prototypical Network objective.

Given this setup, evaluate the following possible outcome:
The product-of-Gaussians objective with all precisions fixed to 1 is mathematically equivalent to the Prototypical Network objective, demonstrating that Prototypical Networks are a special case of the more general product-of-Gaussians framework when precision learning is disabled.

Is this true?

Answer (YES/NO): NO